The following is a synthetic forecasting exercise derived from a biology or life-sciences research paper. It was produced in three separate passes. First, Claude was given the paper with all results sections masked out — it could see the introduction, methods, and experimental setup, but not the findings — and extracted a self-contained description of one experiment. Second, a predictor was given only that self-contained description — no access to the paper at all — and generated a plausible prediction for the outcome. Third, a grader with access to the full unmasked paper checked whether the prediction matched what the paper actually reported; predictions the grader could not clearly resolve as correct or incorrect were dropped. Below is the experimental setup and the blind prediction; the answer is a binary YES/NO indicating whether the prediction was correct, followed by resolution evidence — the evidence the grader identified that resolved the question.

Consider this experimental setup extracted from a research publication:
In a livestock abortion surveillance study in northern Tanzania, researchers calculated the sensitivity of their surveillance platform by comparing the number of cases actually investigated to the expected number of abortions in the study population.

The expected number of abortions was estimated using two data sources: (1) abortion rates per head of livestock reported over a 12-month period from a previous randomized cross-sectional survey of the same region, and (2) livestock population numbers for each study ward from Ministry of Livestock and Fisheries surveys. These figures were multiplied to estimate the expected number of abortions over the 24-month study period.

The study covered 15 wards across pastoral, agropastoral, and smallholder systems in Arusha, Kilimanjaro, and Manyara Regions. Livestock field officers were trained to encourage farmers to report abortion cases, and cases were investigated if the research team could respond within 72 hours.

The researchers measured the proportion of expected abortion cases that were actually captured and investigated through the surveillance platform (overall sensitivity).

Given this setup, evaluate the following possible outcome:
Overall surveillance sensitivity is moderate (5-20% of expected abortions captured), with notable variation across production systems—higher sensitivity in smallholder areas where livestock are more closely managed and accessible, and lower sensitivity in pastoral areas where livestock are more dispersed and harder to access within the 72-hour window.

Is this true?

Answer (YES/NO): NO